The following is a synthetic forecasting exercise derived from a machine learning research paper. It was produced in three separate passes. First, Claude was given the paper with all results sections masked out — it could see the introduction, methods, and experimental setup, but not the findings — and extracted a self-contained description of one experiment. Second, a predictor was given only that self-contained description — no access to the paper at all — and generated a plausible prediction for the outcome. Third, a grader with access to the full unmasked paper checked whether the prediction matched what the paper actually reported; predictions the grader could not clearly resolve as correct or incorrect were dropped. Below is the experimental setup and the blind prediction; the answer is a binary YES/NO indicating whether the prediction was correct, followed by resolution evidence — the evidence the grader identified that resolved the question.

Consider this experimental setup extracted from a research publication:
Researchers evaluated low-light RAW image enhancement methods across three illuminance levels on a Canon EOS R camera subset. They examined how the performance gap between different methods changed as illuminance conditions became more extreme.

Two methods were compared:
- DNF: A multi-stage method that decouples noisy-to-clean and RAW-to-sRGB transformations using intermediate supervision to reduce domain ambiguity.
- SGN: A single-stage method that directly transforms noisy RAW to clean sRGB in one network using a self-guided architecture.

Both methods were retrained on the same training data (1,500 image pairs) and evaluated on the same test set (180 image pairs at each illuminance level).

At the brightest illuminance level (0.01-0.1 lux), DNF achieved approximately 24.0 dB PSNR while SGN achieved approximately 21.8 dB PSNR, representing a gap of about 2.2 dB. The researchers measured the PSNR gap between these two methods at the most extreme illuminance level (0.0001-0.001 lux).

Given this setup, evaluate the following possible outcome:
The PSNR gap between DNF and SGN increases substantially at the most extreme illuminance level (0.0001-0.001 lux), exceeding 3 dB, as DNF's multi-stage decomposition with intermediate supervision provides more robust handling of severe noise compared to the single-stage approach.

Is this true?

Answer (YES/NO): NO